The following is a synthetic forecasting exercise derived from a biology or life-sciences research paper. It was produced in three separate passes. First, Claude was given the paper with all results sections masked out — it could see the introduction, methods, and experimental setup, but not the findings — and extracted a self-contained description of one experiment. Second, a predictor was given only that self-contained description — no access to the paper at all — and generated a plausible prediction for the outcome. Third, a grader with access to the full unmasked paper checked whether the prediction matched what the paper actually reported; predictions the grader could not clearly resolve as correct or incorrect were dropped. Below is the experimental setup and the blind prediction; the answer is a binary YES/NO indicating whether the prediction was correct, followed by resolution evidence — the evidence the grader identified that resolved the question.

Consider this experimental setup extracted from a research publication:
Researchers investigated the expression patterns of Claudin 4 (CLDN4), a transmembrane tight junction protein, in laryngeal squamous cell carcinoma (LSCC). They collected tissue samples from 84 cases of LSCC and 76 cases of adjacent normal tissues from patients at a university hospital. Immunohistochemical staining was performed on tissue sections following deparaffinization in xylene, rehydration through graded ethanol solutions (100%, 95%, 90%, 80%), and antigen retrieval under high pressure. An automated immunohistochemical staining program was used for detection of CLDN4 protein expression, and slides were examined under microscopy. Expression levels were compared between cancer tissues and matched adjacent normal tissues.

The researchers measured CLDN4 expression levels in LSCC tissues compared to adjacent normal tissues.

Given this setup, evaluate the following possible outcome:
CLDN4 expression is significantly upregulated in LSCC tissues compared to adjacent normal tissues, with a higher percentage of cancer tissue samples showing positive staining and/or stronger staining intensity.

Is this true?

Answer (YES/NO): NO